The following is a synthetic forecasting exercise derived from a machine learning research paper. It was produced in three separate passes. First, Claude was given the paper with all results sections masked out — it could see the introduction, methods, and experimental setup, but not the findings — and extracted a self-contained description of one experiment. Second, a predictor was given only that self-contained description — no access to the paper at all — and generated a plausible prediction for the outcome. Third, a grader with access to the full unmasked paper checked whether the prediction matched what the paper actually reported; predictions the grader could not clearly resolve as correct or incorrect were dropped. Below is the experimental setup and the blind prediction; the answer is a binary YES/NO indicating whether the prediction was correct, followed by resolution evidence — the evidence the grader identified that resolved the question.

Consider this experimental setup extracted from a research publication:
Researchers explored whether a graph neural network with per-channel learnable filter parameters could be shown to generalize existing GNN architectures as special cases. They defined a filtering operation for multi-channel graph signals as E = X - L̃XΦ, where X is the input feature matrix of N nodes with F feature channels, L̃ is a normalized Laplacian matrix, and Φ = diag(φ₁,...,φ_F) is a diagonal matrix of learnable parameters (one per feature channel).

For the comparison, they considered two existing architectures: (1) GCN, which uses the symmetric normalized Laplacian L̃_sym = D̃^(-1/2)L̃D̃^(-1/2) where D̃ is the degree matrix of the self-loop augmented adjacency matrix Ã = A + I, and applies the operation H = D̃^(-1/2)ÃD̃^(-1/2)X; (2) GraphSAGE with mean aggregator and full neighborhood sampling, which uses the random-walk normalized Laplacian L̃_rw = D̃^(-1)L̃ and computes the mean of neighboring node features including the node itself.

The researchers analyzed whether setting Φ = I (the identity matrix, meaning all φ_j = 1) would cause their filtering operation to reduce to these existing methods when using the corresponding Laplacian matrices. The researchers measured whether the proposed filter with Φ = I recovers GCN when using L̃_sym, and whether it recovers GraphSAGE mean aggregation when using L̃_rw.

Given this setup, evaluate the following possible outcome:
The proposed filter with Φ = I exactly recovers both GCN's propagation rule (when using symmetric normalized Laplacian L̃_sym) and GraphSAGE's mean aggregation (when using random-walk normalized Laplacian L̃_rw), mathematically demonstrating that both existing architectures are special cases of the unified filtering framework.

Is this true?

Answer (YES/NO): YES